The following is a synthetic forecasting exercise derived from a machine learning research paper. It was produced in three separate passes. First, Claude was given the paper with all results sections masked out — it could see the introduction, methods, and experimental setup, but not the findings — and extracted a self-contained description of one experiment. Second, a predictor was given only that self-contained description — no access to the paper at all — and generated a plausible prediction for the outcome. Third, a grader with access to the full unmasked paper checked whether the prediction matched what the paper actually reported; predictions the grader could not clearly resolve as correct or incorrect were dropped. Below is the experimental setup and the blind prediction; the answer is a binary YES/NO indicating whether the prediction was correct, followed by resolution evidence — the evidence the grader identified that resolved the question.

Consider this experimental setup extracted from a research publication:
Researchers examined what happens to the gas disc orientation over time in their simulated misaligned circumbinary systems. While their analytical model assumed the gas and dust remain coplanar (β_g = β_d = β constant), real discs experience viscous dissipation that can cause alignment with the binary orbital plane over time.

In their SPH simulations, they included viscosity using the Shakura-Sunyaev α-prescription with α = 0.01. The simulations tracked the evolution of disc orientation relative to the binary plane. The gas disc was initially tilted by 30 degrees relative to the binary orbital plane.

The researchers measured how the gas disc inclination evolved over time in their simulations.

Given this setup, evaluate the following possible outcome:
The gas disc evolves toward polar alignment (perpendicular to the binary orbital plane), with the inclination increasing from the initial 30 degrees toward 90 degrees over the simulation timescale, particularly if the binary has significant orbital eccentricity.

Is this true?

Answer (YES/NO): NO